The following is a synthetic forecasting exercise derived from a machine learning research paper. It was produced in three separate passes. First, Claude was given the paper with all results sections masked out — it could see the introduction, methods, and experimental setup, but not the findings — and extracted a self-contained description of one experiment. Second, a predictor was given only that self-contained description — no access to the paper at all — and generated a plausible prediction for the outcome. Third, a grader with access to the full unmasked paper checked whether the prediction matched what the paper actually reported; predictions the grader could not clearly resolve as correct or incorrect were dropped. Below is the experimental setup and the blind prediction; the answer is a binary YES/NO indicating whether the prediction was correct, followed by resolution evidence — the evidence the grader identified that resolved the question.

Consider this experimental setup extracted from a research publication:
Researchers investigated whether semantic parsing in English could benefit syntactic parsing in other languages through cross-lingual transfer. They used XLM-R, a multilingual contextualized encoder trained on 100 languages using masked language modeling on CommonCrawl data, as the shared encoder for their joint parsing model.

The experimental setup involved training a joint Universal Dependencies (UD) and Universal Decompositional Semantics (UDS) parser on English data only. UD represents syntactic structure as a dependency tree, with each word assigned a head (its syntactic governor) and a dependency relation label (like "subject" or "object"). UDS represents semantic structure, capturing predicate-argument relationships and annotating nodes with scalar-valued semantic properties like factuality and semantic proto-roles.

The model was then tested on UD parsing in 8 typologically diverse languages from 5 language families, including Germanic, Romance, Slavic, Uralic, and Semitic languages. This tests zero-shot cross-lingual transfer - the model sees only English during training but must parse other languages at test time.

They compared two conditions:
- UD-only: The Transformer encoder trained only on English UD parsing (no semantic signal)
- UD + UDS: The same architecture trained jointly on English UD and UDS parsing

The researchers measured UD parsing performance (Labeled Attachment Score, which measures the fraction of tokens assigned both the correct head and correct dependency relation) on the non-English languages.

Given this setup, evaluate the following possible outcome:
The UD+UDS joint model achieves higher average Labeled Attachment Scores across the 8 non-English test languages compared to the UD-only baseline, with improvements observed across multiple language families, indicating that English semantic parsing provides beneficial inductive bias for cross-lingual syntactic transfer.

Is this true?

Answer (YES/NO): YES